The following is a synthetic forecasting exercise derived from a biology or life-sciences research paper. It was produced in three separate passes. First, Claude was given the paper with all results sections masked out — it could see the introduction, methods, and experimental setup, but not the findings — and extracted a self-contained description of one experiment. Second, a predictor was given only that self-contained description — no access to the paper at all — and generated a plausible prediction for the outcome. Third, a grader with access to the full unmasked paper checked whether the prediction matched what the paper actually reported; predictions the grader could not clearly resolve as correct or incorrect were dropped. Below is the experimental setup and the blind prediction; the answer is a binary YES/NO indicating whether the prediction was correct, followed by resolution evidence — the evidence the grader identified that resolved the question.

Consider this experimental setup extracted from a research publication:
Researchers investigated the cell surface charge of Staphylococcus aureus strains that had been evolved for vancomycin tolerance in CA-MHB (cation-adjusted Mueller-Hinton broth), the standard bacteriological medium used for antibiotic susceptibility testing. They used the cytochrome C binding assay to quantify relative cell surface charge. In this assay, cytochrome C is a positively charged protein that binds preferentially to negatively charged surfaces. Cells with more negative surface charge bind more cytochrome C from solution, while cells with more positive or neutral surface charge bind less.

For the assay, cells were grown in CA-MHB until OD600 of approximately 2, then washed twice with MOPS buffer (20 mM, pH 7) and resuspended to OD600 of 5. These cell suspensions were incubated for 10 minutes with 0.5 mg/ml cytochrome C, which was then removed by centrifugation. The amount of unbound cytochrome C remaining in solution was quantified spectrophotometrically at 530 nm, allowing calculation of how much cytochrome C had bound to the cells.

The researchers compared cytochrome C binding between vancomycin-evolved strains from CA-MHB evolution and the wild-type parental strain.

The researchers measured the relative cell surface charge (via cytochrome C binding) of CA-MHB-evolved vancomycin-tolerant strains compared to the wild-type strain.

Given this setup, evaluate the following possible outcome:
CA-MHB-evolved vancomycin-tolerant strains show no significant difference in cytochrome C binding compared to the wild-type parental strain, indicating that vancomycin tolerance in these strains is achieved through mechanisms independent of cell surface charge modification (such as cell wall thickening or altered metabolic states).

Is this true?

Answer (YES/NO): NO